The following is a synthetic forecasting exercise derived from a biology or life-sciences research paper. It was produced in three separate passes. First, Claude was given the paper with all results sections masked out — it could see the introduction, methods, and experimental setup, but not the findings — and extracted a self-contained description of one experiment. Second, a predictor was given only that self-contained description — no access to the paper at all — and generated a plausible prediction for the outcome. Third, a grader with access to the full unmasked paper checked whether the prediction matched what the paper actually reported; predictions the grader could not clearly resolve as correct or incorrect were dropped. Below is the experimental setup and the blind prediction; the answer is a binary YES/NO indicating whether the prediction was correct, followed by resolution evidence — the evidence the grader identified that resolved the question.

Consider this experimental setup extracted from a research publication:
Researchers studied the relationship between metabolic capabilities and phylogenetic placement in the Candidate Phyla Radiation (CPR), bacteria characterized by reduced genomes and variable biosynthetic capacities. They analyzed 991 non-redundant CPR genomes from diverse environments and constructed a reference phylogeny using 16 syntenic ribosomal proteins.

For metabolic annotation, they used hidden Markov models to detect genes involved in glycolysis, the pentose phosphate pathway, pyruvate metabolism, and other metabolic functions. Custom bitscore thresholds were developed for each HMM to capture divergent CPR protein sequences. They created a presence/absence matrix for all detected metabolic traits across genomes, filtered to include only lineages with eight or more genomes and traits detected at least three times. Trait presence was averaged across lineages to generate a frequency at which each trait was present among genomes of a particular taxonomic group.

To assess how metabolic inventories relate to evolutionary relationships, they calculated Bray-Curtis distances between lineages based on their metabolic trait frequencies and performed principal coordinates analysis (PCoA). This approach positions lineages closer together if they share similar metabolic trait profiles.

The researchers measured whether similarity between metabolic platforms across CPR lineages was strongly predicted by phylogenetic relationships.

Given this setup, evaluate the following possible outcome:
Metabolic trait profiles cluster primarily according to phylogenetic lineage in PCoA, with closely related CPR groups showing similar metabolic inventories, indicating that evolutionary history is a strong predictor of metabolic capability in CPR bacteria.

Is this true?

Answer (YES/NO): NO